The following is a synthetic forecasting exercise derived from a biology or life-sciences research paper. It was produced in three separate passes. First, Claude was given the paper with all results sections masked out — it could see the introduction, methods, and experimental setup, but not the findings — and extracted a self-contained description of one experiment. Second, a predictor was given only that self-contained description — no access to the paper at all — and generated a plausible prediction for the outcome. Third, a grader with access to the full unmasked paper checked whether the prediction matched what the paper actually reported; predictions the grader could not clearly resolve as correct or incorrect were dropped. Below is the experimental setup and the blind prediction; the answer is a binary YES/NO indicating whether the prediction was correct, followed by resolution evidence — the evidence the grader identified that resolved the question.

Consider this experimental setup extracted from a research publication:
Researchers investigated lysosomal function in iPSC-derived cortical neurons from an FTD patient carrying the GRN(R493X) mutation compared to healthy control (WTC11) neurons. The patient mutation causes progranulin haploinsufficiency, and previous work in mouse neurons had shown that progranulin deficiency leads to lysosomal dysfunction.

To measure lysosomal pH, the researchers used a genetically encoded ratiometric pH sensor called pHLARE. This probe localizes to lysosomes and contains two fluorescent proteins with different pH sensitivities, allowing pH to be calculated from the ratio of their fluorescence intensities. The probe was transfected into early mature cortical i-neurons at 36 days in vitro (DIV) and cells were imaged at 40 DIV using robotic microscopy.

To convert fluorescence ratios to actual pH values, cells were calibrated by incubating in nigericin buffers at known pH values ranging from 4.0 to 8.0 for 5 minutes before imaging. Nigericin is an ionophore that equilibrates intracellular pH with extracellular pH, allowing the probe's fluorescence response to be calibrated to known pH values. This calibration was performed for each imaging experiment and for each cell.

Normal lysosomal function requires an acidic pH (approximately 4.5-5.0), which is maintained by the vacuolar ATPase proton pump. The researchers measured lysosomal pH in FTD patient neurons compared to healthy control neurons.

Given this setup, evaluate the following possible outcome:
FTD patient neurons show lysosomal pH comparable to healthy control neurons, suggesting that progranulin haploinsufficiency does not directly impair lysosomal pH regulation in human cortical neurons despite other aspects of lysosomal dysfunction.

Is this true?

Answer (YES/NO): NO